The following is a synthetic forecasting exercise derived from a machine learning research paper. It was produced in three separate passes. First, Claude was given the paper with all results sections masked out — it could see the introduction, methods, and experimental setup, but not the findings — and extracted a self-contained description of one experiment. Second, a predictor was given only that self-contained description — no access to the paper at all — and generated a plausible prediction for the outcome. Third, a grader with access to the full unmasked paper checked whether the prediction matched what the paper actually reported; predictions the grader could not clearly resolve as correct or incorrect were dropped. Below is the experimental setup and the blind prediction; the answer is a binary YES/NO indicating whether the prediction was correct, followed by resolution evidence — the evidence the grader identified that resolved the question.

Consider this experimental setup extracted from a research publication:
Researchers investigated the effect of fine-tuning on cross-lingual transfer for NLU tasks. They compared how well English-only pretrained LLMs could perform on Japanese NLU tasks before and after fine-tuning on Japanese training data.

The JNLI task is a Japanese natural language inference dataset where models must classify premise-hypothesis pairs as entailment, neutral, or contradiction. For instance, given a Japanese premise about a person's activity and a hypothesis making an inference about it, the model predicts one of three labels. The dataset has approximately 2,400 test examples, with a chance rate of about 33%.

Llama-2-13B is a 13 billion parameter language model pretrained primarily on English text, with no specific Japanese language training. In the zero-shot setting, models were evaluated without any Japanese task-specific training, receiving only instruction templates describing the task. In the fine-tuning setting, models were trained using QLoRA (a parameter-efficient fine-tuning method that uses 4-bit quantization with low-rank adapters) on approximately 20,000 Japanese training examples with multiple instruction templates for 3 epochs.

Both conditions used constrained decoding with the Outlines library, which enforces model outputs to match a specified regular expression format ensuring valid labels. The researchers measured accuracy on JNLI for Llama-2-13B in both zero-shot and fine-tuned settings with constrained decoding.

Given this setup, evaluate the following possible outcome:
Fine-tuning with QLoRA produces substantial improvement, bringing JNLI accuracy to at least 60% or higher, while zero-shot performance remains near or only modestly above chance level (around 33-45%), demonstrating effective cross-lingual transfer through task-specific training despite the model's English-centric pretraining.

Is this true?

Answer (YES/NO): NO